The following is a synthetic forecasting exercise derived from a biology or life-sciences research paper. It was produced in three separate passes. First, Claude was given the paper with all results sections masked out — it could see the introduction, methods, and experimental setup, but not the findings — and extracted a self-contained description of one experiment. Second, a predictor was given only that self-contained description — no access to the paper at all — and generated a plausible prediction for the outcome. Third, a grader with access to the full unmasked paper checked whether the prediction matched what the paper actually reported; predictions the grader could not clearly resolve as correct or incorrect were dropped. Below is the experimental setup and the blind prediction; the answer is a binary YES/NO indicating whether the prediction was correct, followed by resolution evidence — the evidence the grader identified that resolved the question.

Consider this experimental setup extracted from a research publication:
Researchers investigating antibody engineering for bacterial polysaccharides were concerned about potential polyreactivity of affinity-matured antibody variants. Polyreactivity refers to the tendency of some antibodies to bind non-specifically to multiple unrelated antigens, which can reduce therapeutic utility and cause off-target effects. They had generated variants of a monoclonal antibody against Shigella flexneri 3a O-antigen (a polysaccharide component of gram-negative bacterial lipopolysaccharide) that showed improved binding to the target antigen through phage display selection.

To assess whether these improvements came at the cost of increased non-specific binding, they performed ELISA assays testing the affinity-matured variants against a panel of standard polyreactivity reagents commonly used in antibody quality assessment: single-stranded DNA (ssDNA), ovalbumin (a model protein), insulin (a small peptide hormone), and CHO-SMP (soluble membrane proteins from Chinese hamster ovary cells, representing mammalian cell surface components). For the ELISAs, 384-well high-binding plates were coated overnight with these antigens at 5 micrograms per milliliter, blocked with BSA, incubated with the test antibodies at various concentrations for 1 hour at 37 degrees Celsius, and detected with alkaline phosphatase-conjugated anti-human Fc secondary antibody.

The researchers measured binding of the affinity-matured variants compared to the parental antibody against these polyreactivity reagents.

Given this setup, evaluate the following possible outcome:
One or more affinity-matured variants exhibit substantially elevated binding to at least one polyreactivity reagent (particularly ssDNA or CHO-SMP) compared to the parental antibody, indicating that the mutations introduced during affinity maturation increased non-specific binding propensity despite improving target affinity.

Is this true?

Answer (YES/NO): NO